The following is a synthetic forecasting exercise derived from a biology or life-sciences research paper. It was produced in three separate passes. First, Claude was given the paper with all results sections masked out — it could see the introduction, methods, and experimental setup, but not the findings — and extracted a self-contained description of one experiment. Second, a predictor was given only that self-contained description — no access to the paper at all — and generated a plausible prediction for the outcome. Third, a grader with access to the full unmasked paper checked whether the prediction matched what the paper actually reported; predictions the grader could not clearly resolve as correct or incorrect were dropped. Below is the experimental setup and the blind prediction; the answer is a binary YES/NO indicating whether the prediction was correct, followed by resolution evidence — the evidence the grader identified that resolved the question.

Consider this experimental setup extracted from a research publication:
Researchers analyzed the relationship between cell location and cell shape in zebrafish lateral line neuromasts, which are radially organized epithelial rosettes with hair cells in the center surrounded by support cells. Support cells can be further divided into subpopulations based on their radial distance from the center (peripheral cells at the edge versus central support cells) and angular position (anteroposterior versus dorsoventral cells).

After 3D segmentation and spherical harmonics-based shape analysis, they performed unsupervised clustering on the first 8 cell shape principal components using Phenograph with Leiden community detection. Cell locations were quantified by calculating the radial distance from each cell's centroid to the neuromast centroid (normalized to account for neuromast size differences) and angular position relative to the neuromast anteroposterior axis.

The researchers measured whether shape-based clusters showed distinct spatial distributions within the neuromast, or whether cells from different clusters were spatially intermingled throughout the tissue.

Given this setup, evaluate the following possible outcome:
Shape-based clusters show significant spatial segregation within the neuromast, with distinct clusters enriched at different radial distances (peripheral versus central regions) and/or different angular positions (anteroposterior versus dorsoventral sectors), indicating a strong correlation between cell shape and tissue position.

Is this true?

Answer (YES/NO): YES